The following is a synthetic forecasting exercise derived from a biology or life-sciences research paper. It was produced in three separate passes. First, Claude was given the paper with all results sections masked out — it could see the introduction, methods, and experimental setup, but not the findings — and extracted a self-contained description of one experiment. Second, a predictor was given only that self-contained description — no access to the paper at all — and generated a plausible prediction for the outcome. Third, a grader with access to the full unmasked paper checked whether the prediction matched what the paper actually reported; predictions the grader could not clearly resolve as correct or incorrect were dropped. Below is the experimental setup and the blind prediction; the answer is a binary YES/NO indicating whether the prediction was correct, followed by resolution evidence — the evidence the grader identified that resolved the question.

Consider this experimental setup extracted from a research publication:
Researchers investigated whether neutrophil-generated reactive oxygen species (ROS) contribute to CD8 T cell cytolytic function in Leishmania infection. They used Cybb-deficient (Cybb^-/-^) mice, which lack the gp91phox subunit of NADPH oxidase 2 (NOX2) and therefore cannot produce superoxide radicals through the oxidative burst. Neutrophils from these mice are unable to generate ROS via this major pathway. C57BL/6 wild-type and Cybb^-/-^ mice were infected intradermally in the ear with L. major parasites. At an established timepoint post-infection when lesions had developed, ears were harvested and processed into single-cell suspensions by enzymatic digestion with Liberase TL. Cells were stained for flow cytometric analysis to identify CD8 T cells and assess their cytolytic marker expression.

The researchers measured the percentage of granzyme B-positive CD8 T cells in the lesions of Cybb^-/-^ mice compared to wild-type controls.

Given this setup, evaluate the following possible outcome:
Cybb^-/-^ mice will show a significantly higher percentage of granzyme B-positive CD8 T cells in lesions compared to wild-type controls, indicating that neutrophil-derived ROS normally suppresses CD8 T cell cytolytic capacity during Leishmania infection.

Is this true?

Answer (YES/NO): NO